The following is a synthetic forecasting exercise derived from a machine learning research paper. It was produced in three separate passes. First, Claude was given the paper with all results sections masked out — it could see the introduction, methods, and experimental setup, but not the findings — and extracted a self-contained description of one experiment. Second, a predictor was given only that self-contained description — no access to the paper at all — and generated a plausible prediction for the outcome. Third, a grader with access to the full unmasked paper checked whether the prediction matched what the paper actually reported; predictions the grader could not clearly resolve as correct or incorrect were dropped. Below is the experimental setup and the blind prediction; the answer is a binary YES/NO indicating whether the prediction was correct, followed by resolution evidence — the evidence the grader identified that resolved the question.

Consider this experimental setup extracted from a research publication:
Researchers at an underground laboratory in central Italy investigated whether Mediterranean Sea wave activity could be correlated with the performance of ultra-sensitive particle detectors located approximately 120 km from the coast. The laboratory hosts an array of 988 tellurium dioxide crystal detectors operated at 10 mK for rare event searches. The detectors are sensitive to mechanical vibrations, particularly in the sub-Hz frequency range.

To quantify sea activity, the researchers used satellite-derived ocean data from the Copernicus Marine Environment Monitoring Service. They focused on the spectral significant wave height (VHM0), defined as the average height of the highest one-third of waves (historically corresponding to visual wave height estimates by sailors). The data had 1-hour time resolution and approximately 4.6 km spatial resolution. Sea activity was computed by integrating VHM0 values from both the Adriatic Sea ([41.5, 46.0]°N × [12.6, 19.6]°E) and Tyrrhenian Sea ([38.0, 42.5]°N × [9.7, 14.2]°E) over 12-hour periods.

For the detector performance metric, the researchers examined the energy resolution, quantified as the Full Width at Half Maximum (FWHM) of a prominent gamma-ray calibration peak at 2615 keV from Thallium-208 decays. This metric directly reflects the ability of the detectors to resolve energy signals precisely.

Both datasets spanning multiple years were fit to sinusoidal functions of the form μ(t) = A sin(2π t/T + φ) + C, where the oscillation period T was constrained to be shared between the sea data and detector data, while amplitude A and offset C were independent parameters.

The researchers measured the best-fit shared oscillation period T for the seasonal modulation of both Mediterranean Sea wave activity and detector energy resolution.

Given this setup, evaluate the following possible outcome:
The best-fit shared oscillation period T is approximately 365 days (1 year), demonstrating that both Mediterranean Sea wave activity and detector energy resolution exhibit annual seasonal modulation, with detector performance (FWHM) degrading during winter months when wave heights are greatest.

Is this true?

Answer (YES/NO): YES